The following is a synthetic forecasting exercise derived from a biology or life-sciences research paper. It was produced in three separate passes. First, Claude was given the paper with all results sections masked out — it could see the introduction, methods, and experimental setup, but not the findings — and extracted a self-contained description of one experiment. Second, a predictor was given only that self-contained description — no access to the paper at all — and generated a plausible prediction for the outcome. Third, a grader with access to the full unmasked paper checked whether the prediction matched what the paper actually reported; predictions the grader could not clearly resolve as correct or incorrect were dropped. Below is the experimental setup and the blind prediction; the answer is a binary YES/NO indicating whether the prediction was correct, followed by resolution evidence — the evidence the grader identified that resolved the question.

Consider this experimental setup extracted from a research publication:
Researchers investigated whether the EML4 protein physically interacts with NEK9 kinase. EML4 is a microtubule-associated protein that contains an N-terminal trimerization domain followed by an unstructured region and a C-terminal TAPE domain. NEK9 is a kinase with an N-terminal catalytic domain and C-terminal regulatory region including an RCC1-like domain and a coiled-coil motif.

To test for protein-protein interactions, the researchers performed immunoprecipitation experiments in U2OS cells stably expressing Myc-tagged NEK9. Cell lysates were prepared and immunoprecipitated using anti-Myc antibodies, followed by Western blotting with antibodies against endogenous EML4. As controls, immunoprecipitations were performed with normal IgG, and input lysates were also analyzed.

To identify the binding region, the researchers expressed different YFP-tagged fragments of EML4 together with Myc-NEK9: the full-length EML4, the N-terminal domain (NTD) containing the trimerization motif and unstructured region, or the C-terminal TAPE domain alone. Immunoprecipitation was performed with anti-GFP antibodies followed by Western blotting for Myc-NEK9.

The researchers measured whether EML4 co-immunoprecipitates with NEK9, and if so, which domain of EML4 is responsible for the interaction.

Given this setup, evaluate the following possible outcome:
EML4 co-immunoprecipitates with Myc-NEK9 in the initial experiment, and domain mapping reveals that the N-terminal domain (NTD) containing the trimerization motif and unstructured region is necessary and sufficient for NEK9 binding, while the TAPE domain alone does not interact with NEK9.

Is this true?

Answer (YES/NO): NO